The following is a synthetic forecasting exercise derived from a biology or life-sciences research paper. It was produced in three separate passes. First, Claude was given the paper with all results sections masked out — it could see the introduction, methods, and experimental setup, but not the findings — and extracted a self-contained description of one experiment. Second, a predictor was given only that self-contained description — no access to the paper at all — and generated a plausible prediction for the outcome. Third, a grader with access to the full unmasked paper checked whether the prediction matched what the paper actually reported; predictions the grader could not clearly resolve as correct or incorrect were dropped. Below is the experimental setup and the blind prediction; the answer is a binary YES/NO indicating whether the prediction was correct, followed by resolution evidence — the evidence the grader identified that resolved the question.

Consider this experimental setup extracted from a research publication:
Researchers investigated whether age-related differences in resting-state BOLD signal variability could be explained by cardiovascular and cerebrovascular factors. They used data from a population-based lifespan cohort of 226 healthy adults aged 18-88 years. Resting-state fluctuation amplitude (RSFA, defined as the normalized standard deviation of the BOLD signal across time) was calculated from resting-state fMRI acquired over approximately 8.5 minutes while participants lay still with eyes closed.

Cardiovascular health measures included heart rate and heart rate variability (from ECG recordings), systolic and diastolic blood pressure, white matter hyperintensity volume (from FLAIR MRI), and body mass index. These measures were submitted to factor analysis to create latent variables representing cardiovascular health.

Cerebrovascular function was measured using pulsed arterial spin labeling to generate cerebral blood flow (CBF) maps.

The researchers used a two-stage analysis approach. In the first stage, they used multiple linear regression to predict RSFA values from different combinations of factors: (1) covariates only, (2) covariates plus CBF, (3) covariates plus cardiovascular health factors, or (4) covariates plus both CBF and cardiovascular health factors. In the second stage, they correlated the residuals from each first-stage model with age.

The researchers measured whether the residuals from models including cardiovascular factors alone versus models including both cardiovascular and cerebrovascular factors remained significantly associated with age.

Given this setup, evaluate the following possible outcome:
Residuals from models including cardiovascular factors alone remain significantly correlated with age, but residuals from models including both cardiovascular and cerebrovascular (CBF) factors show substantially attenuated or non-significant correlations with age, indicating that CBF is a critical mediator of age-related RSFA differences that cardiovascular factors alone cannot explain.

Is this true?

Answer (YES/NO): NO